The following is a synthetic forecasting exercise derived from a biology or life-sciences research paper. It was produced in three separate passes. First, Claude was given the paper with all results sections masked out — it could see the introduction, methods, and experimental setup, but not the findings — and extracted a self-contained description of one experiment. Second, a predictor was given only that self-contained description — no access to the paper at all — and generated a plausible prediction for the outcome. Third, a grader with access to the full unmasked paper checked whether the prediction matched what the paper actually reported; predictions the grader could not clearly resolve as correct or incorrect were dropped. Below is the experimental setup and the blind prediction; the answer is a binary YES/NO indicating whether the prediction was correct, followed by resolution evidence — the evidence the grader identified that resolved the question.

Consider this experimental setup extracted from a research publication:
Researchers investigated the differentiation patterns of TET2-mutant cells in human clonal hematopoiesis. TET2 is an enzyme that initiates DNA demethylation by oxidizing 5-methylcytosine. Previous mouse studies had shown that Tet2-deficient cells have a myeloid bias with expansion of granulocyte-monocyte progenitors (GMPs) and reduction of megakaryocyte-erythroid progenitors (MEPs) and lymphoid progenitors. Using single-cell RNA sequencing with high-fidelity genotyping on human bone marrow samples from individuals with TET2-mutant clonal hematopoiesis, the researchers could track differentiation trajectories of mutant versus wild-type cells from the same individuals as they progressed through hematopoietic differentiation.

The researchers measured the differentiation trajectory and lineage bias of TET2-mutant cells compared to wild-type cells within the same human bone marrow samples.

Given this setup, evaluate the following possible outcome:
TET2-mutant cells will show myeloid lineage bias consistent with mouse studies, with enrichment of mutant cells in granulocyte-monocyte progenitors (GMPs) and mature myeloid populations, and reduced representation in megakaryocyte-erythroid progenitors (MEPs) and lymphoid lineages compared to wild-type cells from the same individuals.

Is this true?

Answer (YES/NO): NO